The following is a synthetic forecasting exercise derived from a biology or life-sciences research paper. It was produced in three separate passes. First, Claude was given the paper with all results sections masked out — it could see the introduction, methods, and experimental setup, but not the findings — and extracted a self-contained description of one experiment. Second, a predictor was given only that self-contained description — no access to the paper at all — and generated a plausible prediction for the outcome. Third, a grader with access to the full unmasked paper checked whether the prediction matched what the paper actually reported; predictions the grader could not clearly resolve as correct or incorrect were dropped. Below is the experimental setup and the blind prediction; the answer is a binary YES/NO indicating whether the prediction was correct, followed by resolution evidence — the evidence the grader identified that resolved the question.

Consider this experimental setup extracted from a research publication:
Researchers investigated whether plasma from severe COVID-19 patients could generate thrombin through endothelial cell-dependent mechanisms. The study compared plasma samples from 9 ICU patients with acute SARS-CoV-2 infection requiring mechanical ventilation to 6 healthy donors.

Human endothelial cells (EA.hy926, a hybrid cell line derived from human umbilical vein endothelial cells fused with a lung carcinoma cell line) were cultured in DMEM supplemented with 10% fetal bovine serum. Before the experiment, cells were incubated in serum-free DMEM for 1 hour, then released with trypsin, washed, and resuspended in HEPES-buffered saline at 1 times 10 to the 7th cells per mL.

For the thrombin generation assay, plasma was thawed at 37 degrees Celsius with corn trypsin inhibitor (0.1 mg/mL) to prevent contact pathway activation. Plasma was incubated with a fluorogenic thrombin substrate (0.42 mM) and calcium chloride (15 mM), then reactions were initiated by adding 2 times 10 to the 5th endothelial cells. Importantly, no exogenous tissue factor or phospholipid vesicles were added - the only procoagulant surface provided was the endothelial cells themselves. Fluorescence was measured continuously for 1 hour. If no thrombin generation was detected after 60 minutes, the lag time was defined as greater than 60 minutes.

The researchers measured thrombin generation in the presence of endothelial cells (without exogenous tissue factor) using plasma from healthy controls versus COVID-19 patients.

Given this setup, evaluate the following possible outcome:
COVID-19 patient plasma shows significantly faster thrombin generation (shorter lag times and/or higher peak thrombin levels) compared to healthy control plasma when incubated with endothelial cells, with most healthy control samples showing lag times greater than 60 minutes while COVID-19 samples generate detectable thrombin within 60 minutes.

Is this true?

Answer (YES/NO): YES